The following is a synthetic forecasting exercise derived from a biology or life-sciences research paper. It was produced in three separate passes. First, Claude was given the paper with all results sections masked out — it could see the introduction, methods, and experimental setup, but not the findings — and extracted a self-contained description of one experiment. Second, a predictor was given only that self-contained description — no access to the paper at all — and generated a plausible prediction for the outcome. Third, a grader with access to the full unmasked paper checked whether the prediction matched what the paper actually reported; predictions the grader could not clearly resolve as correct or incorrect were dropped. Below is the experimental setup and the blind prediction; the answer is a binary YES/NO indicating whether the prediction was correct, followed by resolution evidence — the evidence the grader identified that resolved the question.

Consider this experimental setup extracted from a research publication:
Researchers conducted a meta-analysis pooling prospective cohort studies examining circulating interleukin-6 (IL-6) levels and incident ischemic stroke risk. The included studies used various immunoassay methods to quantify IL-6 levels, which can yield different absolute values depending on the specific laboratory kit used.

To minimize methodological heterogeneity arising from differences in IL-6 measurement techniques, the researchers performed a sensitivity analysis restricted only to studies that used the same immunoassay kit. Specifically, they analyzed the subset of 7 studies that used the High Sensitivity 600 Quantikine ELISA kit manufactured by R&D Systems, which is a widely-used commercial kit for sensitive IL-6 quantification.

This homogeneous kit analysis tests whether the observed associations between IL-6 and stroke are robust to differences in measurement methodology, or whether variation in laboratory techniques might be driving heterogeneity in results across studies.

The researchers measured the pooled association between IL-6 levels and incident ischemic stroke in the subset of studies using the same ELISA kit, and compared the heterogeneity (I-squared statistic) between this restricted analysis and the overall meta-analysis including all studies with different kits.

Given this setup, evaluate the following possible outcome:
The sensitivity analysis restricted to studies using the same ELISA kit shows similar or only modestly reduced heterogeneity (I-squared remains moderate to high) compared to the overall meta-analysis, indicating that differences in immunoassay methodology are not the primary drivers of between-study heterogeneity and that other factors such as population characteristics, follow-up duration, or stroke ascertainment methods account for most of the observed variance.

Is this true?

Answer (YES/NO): YES